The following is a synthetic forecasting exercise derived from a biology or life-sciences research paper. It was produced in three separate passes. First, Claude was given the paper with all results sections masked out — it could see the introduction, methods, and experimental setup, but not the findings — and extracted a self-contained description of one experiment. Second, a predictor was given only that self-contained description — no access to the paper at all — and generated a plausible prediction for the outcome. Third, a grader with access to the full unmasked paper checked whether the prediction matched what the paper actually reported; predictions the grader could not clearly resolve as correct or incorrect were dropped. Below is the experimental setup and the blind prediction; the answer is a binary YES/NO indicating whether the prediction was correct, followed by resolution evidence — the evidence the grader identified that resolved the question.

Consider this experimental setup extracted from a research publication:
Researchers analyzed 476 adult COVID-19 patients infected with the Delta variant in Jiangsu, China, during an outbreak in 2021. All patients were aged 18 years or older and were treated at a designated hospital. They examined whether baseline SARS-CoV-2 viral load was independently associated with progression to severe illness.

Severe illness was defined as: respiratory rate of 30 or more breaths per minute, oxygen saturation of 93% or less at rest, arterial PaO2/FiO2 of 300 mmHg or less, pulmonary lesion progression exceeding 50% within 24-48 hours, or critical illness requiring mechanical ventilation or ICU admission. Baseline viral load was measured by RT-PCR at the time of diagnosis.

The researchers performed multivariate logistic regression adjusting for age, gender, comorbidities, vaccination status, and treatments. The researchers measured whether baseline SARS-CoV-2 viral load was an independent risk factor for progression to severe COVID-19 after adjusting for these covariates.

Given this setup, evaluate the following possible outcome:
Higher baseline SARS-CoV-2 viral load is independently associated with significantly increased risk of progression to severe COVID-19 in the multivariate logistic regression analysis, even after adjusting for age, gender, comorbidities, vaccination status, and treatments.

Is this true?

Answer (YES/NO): NO